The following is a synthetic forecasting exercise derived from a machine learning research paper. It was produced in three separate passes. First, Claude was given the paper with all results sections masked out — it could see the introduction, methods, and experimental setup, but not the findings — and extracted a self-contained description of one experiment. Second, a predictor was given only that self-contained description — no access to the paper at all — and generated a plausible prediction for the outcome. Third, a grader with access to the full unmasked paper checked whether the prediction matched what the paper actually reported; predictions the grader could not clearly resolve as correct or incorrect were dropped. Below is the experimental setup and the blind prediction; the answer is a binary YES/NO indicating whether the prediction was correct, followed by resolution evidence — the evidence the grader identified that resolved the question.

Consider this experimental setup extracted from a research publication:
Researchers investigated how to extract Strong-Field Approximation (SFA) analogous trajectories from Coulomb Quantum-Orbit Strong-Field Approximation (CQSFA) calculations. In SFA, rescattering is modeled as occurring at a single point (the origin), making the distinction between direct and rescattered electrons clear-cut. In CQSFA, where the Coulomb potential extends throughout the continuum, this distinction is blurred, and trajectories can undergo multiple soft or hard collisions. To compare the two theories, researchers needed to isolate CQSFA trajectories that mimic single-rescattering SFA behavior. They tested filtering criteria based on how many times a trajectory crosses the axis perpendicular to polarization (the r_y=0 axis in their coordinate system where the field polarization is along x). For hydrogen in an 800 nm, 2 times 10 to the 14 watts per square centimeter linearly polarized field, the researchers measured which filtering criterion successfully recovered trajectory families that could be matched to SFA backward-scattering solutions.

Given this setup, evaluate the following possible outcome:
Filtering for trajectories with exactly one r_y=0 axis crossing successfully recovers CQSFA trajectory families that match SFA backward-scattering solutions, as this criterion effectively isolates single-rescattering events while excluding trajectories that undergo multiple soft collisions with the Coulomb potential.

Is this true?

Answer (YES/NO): YES